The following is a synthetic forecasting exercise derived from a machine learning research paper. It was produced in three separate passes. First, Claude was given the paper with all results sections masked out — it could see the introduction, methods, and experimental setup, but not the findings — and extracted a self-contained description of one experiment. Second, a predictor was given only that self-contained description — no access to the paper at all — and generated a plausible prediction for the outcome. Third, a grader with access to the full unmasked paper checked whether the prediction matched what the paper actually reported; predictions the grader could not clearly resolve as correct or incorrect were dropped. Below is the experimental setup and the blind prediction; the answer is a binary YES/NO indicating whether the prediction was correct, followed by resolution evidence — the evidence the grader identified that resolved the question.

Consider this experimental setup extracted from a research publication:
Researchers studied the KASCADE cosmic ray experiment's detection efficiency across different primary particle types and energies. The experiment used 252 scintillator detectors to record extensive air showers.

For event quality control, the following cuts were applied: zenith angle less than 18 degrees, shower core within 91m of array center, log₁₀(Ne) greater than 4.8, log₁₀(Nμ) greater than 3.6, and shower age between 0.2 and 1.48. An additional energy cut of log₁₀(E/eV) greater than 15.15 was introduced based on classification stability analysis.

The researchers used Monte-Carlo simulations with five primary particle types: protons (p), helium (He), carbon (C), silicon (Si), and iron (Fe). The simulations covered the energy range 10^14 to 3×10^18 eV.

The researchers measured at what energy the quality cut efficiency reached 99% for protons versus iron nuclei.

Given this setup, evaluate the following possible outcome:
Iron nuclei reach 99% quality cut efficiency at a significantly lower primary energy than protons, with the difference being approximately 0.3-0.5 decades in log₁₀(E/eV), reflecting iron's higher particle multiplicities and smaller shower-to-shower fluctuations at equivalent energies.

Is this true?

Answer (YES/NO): NO